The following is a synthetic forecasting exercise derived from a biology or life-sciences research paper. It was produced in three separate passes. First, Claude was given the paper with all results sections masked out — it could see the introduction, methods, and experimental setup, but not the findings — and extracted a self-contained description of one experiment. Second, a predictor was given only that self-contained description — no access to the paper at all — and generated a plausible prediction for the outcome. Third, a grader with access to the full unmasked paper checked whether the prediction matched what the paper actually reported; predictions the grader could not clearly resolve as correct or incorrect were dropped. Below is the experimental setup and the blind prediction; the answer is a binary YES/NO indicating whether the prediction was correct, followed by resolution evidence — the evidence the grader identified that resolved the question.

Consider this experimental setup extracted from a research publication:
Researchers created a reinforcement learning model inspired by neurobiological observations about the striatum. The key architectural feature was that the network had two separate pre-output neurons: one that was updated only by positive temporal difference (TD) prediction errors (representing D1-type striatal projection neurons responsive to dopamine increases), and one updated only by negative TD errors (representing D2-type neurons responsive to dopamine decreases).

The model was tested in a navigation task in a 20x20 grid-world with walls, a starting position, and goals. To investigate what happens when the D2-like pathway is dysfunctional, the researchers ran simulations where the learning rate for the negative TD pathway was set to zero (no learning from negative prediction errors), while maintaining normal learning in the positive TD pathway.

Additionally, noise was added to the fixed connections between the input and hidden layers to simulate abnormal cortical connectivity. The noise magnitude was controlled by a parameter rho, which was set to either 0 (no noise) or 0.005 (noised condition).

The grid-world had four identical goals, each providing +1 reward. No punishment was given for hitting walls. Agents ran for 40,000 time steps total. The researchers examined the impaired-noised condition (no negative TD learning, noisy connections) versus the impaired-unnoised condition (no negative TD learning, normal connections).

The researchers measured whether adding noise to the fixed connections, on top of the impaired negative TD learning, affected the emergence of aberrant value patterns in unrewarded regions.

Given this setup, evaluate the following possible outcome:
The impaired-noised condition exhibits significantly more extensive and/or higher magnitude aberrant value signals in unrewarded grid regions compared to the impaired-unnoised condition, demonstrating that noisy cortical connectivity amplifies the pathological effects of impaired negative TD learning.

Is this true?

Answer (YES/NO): YES